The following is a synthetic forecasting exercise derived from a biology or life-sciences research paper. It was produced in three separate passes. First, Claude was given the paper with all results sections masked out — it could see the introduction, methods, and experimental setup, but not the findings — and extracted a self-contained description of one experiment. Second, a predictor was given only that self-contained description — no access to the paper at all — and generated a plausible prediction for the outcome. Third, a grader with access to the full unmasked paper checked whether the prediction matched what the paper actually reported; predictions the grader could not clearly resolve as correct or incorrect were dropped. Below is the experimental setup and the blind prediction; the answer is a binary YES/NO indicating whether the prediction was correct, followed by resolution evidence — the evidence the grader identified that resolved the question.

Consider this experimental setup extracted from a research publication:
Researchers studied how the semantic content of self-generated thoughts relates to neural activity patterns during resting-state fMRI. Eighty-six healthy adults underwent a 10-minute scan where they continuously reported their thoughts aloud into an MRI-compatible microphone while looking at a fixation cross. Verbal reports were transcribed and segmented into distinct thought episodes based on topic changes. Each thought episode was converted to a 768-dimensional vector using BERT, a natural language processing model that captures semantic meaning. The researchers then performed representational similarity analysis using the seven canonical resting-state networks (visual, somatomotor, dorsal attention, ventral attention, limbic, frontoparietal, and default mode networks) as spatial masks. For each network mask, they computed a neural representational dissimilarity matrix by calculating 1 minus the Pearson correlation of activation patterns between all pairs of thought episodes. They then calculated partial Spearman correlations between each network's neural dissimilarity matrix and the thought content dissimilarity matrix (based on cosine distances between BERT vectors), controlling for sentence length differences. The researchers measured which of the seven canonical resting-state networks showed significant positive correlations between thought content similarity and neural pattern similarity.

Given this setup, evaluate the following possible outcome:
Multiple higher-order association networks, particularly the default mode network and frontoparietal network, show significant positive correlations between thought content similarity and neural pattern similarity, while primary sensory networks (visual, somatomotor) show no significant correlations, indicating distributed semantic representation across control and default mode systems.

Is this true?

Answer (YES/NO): NO